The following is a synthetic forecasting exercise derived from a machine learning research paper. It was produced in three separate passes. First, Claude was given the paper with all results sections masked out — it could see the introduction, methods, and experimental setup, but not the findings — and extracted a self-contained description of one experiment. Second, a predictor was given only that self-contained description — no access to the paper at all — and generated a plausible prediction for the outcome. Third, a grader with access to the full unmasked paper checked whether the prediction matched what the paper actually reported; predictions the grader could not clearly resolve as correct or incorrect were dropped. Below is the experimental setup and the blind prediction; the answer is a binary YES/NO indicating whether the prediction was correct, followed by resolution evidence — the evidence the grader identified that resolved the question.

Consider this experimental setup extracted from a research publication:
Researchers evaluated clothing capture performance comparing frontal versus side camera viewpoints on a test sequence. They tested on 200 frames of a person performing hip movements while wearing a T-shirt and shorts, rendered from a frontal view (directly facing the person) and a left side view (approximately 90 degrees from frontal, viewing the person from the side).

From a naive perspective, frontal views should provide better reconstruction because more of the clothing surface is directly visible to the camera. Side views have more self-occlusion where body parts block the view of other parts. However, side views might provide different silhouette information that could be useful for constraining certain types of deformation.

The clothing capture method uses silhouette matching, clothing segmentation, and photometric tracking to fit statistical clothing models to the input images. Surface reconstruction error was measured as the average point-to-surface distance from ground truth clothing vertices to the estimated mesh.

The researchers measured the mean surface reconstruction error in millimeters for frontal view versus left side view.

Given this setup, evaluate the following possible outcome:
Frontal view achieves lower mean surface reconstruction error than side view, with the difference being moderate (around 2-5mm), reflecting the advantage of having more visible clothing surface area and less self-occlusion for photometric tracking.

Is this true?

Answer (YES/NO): NO